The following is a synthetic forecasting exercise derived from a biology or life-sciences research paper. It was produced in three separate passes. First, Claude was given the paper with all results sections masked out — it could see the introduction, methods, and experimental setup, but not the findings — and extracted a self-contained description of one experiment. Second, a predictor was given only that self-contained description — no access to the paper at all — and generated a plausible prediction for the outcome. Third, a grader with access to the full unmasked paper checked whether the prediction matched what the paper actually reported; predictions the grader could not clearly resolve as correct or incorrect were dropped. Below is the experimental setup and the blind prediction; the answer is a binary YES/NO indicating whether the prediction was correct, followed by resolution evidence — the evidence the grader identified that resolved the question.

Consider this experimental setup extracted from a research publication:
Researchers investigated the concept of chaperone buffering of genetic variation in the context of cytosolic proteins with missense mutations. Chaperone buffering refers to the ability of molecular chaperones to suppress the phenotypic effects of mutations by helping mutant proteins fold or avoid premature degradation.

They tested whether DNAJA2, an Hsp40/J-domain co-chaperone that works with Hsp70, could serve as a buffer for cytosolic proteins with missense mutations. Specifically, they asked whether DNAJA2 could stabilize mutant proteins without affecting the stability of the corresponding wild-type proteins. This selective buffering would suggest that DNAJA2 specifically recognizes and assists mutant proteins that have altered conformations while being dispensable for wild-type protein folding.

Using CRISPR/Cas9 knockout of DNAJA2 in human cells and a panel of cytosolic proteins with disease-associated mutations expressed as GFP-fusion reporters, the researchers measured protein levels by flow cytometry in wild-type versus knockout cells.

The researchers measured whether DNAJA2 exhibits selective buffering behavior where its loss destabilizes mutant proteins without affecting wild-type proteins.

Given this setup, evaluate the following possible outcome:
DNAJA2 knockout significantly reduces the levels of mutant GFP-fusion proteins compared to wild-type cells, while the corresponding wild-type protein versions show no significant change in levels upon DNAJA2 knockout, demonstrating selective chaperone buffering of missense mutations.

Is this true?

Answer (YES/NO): YES